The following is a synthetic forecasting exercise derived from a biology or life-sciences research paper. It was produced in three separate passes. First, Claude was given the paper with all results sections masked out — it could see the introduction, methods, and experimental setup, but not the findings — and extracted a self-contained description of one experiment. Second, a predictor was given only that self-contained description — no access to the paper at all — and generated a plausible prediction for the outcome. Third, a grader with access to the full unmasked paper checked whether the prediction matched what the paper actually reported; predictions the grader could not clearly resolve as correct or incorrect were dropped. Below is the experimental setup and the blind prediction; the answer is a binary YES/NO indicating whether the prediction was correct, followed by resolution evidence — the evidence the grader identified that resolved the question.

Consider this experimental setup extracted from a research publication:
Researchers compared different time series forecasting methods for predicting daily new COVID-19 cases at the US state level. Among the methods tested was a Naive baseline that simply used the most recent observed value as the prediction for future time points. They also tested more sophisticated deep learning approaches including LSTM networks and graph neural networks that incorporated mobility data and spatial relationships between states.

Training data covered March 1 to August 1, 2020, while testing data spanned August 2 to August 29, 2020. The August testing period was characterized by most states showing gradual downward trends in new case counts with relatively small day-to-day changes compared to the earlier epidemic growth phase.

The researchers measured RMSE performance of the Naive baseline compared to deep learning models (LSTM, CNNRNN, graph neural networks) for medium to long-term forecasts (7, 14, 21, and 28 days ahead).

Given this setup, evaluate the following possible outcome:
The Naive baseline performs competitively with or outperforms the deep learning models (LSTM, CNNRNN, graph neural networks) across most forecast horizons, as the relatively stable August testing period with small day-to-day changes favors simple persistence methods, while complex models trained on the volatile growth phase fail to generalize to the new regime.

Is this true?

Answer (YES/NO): NO